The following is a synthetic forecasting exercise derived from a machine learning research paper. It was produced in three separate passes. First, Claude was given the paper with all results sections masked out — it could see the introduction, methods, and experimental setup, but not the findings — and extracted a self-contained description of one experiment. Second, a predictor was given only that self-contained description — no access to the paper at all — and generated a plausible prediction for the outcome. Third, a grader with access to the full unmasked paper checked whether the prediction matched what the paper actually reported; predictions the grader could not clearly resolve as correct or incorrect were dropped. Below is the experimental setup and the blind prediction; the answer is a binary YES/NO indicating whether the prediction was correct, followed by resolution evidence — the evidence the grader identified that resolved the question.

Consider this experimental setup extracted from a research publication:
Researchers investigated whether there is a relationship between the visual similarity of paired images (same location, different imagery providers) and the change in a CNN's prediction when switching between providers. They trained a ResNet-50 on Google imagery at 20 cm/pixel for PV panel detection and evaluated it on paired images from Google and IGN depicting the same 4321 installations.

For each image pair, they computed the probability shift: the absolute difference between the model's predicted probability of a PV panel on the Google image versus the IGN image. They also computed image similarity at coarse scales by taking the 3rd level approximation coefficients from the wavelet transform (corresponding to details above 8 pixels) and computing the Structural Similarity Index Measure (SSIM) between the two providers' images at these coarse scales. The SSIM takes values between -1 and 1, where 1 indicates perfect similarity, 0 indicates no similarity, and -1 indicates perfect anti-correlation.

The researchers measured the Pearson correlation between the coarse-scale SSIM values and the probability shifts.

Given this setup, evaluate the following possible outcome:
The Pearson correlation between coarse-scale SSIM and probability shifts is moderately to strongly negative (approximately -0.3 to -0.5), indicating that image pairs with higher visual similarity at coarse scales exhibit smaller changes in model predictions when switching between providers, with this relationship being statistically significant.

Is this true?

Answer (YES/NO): YES